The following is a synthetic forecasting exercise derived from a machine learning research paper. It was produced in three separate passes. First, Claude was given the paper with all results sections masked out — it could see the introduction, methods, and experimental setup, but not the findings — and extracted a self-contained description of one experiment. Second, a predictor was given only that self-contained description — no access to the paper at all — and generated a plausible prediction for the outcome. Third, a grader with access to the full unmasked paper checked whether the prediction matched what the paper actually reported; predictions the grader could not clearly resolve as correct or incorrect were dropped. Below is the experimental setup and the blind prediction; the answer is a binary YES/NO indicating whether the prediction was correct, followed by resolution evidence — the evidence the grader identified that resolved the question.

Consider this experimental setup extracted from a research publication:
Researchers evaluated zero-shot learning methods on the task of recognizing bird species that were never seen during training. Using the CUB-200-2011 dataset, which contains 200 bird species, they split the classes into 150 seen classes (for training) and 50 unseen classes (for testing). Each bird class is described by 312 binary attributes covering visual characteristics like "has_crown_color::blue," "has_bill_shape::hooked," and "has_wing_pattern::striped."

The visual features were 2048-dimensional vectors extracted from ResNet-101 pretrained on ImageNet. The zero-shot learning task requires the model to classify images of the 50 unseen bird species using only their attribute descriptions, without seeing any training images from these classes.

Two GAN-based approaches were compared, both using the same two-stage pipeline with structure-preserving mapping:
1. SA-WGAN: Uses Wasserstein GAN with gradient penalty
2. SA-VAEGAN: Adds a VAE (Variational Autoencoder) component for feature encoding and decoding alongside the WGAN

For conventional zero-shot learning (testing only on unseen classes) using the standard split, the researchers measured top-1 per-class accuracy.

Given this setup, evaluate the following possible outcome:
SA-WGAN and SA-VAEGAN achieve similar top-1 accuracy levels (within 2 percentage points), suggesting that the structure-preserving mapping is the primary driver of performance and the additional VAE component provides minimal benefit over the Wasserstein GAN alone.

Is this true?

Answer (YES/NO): YES